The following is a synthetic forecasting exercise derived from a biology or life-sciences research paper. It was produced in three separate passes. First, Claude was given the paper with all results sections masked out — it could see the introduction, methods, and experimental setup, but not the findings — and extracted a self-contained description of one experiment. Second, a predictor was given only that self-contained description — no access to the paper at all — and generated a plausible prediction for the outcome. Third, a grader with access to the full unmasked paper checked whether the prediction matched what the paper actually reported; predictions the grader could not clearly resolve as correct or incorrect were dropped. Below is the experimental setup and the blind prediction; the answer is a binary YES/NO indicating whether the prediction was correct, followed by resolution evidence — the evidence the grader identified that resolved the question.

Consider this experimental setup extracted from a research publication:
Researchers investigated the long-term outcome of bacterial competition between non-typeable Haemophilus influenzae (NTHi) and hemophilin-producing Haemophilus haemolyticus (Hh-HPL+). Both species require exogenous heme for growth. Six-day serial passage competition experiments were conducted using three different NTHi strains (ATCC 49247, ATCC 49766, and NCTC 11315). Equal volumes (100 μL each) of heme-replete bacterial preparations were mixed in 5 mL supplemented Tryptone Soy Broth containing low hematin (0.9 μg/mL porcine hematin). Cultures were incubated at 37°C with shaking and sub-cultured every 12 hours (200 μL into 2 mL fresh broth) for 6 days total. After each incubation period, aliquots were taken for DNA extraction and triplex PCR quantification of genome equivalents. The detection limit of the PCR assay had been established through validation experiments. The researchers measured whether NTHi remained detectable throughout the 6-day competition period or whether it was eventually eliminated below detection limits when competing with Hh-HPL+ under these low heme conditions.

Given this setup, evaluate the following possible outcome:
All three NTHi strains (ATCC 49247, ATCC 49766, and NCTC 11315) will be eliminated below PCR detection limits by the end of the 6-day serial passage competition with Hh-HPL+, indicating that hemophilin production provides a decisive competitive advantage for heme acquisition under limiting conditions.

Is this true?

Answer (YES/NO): YES